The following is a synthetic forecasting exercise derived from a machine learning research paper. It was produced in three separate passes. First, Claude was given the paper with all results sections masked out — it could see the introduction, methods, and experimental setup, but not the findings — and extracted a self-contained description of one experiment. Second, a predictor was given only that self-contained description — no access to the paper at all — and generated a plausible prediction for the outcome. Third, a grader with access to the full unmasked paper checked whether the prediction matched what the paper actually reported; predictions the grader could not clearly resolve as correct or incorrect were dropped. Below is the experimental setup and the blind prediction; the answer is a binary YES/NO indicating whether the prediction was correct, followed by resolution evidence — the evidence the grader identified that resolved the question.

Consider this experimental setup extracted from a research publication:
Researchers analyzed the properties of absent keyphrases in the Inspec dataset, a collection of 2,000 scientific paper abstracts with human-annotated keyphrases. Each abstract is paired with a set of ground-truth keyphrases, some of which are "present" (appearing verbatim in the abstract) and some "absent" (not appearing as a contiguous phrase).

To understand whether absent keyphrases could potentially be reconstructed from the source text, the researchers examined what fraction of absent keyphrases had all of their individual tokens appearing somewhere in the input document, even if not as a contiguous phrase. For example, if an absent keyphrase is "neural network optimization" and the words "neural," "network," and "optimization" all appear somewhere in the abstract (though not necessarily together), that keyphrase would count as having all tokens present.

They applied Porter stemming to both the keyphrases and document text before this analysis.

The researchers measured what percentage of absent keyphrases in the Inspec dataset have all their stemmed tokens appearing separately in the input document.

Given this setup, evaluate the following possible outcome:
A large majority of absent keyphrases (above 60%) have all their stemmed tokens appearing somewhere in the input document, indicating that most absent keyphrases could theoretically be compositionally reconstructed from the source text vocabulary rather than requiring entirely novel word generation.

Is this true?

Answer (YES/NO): NO